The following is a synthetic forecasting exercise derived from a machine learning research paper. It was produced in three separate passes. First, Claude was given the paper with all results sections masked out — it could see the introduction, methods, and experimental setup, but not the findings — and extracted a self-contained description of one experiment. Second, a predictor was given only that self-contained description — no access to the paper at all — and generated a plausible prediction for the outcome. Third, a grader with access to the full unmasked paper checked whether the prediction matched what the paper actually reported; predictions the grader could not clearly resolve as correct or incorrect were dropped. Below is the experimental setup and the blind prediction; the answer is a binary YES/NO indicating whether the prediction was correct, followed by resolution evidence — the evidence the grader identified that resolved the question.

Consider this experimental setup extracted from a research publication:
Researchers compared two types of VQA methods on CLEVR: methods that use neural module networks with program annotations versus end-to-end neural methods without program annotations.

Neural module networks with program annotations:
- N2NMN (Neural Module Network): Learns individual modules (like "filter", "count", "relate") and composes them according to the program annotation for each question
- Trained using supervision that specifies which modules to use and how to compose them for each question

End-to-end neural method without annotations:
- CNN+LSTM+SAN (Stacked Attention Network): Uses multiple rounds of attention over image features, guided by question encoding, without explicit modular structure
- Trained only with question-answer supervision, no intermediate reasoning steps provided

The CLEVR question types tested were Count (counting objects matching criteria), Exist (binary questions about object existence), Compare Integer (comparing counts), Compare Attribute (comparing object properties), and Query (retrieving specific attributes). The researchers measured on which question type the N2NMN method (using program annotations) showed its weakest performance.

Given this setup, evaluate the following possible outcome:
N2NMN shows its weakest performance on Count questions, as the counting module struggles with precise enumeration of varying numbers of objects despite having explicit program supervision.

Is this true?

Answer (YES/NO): YES